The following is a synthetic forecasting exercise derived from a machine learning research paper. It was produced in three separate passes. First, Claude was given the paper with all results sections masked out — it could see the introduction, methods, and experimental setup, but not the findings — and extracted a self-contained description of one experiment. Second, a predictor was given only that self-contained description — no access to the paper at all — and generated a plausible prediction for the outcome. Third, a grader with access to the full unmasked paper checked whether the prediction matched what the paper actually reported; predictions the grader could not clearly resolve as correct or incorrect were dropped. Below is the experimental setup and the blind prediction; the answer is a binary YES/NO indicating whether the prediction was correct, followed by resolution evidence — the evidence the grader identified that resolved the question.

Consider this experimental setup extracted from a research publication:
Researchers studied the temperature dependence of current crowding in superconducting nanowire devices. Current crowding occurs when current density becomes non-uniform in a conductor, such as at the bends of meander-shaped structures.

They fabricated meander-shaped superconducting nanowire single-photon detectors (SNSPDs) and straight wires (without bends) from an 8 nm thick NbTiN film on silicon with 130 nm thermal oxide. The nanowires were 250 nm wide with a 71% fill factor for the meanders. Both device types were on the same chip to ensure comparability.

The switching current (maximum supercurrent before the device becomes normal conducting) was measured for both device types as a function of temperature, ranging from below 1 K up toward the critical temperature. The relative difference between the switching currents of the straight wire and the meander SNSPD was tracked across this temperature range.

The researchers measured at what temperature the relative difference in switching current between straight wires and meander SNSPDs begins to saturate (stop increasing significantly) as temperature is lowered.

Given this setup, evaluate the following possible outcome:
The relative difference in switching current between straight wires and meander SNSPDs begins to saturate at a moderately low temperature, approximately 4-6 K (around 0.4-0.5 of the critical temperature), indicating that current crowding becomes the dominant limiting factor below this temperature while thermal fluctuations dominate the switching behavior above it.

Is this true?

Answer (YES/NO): NO